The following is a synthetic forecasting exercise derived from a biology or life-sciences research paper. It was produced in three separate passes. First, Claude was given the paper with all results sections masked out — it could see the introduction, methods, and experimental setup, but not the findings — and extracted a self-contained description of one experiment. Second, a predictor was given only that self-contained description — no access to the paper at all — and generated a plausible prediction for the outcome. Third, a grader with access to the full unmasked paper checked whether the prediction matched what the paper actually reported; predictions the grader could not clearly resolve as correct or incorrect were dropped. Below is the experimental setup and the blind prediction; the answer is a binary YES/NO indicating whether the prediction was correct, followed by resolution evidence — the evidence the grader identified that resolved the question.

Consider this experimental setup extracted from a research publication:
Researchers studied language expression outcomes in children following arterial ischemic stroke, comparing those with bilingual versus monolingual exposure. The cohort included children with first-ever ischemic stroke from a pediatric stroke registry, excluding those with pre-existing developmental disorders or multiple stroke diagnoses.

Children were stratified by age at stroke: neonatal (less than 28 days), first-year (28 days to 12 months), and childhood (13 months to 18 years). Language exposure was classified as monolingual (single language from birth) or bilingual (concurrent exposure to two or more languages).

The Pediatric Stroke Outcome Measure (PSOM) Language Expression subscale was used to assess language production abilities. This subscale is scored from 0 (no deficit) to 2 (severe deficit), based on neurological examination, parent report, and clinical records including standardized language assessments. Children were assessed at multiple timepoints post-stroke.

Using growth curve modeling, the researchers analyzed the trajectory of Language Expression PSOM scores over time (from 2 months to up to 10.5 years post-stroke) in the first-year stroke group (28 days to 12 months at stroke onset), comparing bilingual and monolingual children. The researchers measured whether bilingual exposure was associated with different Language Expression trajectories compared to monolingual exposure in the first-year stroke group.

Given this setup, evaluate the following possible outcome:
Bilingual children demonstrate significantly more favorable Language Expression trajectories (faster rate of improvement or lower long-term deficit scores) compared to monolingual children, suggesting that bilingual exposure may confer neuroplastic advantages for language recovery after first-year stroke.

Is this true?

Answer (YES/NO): YES